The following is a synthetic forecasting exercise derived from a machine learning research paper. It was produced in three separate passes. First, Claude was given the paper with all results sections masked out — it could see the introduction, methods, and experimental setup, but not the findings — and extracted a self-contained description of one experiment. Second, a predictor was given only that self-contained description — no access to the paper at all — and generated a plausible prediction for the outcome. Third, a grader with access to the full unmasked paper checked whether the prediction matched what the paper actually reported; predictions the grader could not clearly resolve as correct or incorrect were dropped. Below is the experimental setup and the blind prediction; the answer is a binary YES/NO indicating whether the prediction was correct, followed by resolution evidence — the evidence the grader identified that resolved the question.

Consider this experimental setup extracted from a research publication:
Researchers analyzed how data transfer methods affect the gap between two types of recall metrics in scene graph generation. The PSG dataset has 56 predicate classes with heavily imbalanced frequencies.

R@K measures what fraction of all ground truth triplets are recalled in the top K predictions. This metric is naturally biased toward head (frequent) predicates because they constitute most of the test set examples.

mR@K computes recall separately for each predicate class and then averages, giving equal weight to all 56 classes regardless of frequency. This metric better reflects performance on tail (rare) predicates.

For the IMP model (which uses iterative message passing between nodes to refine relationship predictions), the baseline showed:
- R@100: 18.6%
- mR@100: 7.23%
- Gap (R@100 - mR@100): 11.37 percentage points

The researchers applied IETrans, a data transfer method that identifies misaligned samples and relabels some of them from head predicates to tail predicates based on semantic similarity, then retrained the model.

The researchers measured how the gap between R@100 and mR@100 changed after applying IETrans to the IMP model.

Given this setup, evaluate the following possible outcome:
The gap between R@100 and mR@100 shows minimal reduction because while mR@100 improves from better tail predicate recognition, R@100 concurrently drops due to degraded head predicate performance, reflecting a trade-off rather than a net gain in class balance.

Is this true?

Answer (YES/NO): NO